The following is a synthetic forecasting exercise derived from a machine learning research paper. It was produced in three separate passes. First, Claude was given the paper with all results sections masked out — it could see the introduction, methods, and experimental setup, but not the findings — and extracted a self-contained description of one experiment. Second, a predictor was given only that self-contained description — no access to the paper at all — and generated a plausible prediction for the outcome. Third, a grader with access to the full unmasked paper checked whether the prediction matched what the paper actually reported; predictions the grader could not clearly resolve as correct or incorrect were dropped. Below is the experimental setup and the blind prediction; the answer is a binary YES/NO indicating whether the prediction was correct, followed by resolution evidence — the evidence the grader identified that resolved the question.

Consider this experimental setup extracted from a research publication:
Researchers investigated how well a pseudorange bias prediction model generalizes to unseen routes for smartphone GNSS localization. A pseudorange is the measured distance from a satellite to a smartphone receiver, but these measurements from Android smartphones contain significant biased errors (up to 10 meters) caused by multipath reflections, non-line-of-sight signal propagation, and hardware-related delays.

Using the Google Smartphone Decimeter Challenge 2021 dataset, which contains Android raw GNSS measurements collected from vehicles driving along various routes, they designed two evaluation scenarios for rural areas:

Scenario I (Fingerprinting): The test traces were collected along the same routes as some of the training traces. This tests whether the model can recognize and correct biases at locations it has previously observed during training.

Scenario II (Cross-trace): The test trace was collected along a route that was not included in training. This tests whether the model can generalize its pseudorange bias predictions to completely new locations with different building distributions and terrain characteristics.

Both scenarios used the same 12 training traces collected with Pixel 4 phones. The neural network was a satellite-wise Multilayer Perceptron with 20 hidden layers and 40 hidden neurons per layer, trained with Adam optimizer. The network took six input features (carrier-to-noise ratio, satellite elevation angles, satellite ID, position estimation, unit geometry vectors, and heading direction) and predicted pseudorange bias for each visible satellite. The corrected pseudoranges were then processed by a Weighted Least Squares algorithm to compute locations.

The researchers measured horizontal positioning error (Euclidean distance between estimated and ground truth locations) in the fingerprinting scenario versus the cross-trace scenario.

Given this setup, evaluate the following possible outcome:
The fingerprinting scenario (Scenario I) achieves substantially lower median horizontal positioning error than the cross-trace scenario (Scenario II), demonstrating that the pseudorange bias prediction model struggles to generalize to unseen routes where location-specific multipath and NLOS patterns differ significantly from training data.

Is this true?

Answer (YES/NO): NO